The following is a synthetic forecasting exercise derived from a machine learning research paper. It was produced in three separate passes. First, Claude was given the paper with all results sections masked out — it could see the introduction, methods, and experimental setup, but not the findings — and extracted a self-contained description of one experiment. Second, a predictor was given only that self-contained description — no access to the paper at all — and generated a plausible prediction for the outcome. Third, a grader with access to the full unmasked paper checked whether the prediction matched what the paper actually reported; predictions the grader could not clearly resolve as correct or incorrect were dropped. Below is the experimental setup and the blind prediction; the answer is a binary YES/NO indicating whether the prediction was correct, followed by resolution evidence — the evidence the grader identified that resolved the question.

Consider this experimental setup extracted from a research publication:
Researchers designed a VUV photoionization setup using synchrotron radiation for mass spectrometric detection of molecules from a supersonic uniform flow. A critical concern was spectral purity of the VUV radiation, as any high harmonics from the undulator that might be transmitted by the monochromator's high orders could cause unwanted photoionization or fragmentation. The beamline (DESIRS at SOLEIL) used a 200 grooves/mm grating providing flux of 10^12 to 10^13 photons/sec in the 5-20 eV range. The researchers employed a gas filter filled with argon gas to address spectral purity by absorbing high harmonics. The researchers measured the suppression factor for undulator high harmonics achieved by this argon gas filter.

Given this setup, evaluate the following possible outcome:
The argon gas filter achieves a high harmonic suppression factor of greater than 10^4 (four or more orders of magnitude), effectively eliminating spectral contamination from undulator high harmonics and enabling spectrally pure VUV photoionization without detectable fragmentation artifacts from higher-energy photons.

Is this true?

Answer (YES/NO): NO